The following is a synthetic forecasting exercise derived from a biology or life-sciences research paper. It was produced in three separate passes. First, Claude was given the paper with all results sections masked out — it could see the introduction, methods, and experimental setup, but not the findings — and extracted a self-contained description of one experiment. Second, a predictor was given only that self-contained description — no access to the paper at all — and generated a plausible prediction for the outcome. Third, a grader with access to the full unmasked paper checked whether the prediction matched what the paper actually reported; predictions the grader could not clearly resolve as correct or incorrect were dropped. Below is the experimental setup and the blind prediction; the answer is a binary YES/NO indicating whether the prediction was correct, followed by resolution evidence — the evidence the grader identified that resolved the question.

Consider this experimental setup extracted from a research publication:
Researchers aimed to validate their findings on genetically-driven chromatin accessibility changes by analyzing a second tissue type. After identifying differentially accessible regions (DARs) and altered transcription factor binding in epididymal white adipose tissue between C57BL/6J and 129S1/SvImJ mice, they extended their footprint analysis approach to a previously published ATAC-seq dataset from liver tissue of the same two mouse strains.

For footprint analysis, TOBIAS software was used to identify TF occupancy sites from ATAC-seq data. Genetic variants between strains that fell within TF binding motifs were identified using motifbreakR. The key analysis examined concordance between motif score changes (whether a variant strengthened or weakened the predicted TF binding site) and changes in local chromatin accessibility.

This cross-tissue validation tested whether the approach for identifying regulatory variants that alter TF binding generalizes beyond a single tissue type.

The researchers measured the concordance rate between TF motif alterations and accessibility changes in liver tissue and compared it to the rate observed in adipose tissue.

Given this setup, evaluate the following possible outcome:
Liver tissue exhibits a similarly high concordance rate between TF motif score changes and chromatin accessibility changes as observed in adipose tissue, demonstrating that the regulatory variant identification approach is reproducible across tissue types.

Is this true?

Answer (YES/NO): YES